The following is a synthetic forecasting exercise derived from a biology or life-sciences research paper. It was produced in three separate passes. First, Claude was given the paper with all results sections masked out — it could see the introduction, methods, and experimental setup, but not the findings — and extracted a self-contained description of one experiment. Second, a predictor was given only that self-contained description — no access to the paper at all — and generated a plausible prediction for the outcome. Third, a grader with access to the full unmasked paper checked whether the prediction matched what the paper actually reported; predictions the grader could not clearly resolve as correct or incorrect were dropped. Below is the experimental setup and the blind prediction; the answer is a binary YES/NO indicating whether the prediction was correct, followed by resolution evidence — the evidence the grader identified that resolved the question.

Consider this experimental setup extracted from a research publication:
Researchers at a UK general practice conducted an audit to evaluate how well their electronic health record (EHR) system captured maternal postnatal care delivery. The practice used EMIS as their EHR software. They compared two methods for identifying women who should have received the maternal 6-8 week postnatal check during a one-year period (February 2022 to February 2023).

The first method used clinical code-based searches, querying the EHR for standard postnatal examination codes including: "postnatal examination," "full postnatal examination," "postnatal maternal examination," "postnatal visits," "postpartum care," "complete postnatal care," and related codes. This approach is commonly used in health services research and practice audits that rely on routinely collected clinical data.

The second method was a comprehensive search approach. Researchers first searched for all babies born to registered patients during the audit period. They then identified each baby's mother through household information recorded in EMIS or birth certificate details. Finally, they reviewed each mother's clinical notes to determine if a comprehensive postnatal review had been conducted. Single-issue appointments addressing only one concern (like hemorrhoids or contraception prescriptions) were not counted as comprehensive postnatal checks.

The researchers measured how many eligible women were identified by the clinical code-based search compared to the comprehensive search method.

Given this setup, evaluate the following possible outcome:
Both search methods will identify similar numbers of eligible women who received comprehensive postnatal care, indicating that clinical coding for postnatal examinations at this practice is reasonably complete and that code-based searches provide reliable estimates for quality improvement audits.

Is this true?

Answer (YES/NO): NO